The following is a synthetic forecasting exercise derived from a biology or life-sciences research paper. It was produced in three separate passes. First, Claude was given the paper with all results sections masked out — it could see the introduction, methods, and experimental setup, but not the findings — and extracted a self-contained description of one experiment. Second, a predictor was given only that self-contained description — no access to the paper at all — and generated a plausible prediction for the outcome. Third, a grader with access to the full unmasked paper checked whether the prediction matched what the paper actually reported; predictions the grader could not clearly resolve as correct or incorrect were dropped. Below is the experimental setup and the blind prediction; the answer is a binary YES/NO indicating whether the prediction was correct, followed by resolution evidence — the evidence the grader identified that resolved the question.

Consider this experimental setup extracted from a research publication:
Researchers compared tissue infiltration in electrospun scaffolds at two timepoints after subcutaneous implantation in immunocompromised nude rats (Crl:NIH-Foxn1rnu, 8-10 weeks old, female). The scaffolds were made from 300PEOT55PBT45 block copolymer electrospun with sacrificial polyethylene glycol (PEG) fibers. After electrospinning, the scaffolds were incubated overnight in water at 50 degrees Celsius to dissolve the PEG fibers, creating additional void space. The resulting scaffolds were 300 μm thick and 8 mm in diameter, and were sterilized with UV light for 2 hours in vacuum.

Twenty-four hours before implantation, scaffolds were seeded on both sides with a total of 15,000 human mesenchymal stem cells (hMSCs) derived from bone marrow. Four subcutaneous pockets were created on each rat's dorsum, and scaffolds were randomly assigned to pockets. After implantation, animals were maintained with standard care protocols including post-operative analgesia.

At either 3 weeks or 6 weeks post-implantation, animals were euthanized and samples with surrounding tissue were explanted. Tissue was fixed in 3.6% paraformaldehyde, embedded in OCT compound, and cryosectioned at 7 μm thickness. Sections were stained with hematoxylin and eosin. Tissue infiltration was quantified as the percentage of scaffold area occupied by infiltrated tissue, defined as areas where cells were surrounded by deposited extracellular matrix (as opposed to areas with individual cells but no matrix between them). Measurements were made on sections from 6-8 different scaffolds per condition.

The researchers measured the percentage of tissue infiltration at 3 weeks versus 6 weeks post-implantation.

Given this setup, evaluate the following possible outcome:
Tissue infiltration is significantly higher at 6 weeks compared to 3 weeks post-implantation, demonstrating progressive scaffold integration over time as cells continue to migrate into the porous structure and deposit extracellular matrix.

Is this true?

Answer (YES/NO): YES